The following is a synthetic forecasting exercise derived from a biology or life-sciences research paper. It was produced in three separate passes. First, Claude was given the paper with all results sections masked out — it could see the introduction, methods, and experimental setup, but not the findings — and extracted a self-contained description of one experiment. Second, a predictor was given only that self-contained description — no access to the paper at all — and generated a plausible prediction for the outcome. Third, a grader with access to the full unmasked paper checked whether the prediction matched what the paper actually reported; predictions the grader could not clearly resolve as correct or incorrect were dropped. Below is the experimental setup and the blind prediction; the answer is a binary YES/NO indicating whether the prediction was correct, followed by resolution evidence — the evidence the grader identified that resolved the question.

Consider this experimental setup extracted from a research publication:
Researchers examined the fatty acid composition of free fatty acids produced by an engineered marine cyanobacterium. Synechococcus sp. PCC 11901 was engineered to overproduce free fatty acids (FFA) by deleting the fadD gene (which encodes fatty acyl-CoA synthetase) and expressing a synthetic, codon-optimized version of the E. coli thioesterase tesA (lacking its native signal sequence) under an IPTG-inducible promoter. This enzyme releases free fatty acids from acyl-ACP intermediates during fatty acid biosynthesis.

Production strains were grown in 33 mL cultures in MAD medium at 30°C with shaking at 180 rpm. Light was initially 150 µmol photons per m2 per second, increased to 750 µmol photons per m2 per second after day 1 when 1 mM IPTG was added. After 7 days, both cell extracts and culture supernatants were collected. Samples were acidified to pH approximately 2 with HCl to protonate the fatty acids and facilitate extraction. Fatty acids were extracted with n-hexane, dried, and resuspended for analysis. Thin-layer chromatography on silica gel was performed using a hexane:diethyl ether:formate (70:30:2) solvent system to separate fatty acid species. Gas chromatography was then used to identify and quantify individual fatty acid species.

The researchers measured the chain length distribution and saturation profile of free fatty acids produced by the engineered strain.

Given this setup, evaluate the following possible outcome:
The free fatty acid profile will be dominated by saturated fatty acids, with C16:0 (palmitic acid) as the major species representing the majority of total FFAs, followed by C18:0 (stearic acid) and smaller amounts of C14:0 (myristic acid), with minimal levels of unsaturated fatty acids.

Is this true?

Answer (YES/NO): NO